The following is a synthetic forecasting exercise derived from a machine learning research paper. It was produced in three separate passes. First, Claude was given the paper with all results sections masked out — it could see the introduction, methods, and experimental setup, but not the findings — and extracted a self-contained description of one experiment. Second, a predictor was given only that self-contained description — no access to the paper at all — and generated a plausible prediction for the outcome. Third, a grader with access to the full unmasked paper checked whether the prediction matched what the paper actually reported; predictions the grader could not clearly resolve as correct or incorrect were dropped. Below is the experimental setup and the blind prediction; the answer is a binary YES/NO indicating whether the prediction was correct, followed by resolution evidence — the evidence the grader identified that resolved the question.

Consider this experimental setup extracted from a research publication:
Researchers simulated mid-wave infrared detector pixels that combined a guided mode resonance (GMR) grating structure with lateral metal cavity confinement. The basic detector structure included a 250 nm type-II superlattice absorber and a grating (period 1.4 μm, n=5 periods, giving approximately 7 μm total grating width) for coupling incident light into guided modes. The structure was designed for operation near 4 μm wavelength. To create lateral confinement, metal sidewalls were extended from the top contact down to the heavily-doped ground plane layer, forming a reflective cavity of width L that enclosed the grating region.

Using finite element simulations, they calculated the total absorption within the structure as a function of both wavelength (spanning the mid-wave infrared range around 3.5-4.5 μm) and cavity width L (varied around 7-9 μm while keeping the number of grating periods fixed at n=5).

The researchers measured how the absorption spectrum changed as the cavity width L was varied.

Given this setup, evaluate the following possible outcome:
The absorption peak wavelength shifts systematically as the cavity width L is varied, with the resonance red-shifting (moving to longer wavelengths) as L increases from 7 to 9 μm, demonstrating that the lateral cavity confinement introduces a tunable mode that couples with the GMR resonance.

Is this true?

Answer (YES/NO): YES